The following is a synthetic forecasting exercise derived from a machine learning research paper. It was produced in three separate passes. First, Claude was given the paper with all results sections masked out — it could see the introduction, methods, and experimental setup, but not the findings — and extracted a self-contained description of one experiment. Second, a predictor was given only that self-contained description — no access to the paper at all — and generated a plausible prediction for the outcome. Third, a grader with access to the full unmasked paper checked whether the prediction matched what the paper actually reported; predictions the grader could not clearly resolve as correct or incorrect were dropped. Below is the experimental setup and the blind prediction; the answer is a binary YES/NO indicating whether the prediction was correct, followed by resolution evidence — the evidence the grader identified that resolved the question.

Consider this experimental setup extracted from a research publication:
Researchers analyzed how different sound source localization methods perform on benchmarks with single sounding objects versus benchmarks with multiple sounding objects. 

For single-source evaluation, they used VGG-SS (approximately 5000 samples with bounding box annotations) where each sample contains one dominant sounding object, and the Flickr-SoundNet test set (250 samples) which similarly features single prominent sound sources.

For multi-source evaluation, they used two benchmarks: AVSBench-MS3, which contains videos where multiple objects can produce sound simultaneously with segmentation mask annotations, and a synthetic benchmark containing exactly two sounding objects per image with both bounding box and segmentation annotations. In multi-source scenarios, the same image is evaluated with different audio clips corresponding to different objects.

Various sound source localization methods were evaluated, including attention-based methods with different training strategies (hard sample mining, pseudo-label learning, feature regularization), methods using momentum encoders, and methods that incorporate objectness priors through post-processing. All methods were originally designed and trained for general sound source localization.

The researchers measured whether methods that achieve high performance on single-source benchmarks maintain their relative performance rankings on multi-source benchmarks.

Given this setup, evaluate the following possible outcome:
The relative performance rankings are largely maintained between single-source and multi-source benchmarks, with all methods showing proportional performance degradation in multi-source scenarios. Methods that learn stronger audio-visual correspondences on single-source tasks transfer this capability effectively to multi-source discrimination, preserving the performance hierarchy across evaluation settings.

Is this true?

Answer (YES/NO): NO